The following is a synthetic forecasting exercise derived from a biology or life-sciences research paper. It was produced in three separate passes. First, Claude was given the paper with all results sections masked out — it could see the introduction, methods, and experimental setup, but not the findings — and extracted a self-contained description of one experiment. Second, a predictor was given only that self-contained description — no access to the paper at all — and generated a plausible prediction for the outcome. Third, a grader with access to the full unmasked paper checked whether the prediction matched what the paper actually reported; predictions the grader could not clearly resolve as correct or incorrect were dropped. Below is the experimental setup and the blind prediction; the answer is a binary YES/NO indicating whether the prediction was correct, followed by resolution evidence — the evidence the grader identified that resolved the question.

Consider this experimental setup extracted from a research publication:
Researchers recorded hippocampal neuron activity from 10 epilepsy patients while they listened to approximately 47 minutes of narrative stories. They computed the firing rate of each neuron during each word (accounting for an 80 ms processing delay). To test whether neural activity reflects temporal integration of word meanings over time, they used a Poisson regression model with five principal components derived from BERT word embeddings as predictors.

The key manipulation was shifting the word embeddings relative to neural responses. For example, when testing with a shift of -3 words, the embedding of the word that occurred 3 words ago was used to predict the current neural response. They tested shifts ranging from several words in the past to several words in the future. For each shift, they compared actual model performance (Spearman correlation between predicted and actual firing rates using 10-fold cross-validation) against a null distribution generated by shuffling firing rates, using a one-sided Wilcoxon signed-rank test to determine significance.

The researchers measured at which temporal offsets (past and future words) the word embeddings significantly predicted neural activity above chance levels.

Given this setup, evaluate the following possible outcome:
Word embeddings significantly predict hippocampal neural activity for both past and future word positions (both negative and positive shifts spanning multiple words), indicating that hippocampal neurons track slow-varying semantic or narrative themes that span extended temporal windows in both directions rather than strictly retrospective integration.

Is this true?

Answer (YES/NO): YES